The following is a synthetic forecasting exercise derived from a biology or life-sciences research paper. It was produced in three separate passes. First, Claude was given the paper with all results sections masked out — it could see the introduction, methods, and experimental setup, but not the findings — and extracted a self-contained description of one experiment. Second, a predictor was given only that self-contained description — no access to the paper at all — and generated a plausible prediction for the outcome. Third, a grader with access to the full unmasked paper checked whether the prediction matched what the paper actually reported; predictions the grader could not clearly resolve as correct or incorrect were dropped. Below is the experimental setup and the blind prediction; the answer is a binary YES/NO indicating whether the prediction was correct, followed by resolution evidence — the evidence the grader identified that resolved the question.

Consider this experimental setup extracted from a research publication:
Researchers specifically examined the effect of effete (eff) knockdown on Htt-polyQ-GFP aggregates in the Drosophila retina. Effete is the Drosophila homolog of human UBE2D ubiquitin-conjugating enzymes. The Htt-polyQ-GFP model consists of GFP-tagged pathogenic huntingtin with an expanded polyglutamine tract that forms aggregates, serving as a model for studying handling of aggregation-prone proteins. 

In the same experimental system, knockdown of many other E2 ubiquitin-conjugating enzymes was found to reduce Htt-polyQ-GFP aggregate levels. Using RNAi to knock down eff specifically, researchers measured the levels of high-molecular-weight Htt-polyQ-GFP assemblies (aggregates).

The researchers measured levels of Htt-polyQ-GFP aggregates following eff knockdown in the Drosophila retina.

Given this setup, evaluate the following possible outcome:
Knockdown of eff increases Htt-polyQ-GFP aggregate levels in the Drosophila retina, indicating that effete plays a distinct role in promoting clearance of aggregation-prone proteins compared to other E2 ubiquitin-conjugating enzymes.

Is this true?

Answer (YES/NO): YES